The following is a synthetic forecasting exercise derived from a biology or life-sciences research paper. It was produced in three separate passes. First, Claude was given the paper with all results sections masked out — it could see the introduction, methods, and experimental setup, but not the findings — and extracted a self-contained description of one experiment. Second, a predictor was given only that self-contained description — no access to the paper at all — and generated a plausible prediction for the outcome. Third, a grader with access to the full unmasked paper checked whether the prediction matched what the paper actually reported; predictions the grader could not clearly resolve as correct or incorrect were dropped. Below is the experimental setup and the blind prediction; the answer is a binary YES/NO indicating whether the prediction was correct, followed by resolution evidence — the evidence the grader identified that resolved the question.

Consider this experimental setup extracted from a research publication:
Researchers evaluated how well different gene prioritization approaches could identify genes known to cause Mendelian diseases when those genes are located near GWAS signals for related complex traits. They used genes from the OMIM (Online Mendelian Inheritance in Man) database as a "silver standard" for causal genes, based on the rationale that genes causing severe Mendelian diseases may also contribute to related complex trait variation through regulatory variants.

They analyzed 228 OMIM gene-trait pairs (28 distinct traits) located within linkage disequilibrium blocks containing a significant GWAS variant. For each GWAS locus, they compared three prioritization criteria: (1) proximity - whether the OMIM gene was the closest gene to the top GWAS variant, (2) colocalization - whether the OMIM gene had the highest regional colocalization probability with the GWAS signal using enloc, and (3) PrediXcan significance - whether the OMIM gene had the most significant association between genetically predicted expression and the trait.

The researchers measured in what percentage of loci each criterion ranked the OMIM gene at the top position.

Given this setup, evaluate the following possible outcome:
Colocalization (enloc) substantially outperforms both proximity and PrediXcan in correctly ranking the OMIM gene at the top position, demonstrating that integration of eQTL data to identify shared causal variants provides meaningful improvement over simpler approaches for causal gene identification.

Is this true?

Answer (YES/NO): NO